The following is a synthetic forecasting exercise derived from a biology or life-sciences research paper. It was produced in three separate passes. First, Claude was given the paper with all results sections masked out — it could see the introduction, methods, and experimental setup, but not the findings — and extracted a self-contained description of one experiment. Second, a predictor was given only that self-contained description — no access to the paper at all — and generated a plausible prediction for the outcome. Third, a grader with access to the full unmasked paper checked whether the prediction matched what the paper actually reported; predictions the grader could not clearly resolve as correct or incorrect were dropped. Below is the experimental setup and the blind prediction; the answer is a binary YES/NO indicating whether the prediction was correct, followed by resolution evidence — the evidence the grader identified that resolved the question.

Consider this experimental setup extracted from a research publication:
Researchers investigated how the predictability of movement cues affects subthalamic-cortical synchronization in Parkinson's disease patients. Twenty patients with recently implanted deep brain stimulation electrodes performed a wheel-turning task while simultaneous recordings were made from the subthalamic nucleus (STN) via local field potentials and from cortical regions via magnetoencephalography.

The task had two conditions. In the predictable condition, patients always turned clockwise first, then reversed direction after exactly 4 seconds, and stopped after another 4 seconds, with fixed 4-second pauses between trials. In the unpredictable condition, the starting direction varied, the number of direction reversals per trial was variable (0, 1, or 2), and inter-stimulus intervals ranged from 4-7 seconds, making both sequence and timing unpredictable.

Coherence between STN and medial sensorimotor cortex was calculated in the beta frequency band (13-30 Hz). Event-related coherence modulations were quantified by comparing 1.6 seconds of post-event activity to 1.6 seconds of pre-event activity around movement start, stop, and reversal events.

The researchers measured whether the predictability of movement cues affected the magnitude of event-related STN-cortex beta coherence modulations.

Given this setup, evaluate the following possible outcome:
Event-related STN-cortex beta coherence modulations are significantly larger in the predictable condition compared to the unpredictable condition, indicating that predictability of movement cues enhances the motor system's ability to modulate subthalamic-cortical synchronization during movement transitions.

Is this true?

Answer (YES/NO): NO